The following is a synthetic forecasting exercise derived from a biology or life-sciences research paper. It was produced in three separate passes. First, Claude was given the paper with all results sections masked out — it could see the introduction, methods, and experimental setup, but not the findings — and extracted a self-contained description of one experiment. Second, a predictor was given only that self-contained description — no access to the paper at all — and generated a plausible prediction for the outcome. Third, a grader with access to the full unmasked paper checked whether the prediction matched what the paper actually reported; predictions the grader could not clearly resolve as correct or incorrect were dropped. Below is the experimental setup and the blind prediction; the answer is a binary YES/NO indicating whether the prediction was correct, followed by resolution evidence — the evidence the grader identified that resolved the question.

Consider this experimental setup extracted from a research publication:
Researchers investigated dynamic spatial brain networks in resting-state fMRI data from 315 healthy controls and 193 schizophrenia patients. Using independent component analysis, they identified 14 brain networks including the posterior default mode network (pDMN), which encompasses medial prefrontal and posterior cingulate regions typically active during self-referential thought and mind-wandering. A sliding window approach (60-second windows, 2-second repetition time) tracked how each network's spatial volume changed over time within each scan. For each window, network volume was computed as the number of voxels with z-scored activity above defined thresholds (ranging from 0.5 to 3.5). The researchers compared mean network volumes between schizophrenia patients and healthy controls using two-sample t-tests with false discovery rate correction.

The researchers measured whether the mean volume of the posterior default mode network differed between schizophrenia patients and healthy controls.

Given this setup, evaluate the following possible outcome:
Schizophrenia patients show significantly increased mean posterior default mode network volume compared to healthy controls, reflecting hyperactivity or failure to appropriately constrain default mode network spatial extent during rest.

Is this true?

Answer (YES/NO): NO